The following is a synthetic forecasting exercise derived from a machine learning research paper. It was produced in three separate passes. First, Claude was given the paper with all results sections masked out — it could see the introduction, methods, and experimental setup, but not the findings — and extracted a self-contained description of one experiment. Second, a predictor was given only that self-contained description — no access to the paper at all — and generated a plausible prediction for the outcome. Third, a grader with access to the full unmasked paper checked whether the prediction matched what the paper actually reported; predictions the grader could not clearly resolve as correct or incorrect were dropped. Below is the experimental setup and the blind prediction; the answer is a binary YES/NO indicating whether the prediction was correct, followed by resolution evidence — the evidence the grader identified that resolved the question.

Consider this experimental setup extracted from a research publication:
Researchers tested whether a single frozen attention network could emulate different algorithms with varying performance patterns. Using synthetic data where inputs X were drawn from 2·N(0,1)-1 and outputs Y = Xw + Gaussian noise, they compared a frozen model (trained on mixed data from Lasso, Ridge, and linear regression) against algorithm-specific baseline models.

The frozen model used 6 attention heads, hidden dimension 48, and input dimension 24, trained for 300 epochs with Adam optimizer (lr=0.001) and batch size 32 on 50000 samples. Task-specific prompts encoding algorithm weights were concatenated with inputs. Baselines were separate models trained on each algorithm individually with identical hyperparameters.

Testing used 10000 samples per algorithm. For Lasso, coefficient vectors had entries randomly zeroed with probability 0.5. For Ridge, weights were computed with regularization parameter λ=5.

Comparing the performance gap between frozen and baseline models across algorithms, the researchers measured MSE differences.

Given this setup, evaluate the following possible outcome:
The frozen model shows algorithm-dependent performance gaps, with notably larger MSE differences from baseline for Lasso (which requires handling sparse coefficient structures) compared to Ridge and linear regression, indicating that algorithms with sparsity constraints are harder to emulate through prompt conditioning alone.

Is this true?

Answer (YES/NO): NO